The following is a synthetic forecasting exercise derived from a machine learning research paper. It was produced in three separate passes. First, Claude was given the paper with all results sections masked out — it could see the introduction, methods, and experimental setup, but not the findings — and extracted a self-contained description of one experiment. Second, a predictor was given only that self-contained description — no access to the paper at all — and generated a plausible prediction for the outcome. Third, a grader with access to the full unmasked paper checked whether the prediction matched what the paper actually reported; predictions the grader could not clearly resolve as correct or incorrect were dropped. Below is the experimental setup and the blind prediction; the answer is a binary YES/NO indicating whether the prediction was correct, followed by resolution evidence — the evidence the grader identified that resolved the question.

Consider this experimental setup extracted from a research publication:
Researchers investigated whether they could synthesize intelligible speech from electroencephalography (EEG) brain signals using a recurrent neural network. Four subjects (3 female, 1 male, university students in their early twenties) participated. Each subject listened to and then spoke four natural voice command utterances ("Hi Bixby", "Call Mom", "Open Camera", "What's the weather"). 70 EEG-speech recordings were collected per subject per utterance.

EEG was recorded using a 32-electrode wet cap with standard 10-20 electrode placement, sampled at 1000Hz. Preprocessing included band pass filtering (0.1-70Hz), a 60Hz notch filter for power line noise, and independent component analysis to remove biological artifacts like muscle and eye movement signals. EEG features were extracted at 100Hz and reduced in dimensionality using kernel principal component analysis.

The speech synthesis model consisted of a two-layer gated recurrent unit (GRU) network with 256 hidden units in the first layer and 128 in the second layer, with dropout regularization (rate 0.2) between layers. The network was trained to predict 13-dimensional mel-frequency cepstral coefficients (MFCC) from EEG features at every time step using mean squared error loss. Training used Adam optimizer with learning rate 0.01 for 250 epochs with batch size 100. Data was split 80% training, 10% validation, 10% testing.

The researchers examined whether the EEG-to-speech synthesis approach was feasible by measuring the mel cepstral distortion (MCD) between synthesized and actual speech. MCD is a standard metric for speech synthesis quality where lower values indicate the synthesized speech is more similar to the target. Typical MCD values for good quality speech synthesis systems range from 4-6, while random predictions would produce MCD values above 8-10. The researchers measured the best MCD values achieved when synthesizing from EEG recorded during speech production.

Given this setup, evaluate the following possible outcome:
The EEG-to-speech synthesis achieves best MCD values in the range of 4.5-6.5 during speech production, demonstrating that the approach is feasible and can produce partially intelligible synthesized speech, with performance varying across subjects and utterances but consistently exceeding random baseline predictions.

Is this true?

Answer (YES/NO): NO